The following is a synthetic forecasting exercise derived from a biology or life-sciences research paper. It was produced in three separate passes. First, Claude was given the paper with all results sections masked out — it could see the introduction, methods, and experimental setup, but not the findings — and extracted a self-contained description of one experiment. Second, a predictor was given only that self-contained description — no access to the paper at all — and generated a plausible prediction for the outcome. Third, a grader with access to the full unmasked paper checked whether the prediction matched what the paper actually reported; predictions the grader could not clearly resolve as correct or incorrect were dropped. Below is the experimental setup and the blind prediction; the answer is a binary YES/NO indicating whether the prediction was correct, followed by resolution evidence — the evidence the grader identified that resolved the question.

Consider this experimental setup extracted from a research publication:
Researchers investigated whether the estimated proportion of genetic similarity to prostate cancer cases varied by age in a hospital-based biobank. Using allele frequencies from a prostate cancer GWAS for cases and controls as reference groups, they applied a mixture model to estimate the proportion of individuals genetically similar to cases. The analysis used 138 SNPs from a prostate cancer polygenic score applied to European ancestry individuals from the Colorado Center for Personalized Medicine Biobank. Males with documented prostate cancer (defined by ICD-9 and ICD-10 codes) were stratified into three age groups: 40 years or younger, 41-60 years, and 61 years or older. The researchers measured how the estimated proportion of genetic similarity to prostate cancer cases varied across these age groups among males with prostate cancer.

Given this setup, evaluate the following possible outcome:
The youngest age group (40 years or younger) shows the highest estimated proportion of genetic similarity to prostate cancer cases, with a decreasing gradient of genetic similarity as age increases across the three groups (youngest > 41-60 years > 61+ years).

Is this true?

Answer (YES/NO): NO